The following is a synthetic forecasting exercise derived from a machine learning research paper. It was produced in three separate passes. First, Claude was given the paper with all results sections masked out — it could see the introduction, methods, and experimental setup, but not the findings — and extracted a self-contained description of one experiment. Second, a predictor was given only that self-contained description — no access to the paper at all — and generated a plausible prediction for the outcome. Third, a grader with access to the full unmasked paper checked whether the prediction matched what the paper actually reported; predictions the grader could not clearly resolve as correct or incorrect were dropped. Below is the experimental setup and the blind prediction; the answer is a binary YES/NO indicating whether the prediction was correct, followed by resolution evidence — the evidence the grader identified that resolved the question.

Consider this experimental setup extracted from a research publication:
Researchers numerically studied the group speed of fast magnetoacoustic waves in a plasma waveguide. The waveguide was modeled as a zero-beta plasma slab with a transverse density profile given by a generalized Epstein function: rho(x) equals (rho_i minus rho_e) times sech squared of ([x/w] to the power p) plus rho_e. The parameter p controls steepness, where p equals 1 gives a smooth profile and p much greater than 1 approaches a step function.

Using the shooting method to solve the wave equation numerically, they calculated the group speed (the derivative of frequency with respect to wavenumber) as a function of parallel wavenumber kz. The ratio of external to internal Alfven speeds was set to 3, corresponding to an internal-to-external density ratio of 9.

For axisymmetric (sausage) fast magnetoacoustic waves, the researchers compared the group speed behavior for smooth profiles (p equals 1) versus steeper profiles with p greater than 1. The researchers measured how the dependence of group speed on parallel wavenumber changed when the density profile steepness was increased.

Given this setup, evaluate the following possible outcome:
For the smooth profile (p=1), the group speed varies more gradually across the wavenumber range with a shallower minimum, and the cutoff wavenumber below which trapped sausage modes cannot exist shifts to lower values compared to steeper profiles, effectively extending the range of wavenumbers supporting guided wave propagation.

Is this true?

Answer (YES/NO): NO